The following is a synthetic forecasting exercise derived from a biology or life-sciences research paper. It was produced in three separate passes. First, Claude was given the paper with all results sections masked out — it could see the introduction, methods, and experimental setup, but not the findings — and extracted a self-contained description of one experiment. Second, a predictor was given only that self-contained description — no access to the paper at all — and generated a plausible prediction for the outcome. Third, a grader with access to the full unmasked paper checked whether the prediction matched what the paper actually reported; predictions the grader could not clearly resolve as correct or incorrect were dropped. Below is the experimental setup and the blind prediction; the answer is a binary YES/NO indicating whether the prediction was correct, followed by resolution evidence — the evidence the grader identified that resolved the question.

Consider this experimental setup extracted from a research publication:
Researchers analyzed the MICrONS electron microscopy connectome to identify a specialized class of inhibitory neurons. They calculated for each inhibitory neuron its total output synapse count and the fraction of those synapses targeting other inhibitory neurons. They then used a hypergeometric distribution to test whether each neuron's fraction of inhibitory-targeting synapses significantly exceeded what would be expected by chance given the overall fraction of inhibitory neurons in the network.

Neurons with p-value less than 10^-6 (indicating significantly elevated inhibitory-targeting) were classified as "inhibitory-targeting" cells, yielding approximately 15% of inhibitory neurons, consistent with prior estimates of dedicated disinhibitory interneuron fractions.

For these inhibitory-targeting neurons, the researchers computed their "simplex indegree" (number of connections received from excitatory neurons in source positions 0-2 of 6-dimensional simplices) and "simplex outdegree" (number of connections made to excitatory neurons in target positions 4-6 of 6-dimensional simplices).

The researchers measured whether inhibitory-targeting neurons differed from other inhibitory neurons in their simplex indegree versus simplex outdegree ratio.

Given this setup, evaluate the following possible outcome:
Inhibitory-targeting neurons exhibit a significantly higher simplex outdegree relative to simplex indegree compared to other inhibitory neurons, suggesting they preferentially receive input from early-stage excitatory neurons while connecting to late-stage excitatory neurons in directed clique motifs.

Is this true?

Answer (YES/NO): NO